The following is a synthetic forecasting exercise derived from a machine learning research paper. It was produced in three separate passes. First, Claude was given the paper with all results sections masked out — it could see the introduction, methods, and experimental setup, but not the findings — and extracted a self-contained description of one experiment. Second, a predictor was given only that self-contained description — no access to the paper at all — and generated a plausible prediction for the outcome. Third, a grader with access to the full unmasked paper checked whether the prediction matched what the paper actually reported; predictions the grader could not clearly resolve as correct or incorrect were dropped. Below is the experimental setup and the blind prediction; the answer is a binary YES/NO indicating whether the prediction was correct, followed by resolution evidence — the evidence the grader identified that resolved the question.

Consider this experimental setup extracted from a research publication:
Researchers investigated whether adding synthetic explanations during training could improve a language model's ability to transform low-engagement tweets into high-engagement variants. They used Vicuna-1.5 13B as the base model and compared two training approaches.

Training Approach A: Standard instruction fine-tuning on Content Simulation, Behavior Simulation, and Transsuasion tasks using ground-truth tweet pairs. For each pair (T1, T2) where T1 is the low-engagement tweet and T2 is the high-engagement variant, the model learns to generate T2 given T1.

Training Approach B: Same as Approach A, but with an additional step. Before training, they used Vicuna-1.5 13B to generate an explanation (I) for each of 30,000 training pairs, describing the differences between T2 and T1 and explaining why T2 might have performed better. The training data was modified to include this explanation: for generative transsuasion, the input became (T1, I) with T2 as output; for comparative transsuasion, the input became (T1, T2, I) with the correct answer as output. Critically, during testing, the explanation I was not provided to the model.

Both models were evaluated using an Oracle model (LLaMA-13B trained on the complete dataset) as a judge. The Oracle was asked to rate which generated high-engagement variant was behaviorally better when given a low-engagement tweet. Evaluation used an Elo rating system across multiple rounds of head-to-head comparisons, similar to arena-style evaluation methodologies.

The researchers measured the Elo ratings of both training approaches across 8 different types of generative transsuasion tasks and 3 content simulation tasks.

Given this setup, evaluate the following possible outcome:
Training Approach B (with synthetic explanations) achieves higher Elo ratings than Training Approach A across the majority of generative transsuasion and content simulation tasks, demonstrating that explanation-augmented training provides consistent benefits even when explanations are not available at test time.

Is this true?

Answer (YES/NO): YES